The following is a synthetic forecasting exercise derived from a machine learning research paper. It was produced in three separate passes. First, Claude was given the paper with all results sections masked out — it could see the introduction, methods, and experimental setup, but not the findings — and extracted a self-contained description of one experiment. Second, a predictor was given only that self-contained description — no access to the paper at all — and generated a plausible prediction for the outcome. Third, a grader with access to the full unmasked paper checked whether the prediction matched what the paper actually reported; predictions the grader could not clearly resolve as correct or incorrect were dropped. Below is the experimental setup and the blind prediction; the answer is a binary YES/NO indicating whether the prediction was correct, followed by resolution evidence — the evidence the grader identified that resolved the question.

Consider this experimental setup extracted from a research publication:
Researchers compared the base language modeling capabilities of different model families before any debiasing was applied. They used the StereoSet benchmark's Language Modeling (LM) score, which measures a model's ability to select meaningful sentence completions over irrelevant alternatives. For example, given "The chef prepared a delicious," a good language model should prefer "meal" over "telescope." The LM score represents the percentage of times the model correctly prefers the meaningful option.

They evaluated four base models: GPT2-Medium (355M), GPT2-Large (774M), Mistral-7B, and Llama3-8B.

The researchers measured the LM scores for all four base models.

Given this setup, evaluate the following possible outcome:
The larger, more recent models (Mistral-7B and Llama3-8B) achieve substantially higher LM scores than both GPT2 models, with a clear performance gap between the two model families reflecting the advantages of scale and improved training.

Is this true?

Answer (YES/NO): NO